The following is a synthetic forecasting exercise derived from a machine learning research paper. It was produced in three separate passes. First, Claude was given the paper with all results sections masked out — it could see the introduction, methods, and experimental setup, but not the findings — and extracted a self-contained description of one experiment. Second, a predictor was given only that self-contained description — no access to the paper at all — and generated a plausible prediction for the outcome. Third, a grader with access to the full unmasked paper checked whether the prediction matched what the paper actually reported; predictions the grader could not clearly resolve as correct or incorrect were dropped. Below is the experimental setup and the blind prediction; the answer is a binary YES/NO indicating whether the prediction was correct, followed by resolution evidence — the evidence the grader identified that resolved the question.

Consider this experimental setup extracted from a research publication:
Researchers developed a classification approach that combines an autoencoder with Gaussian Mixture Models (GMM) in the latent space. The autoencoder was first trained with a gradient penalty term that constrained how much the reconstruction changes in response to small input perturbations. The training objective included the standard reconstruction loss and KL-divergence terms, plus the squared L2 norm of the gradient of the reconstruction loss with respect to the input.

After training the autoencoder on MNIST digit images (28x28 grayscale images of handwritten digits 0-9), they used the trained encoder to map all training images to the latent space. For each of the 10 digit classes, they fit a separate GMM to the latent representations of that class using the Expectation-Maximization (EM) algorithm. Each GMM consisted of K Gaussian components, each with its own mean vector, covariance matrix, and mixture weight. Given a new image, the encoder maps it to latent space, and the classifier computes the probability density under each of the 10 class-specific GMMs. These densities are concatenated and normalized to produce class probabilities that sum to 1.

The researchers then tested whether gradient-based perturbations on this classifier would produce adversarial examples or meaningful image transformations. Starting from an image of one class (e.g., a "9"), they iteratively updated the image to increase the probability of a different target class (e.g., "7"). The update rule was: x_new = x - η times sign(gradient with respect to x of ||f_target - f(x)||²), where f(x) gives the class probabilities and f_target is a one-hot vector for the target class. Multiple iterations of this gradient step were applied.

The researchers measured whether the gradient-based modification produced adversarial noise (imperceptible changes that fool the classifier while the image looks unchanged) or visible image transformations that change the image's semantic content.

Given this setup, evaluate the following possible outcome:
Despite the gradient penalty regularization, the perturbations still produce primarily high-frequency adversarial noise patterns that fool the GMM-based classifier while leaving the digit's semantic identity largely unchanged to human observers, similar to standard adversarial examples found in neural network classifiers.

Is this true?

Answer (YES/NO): NO